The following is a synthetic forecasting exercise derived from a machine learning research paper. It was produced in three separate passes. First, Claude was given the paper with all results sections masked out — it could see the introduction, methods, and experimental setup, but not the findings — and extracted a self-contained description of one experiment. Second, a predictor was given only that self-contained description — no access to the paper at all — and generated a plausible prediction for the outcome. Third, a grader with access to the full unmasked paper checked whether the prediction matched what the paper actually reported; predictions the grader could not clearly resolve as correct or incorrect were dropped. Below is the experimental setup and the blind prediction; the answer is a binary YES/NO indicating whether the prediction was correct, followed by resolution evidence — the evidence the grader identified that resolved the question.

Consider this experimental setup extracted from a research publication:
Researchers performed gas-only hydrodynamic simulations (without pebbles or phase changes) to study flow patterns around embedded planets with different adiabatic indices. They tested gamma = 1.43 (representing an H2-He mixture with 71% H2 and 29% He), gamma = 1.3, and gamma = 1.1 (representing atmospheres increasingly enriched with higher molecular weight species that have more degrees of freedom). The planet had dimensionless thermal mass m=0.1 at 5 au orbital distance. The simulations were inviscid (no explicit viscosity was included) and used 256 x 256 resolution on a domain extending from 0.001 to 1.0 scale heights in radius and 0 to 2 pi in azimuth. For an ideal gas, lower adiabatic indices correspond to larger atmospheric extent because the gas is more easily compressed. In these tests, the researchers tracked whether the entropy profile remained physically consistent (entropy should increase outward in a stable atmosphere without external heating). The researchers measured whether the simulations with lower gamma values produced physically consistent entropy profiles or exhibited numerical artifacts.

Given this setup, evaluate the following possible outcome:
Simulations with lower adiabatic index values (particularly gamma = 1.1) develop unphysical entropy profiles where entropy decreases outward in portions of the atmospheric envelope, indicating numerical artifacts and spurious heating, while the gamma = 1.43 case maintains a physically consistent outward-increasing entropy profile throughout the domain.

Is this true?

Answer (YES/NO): YES